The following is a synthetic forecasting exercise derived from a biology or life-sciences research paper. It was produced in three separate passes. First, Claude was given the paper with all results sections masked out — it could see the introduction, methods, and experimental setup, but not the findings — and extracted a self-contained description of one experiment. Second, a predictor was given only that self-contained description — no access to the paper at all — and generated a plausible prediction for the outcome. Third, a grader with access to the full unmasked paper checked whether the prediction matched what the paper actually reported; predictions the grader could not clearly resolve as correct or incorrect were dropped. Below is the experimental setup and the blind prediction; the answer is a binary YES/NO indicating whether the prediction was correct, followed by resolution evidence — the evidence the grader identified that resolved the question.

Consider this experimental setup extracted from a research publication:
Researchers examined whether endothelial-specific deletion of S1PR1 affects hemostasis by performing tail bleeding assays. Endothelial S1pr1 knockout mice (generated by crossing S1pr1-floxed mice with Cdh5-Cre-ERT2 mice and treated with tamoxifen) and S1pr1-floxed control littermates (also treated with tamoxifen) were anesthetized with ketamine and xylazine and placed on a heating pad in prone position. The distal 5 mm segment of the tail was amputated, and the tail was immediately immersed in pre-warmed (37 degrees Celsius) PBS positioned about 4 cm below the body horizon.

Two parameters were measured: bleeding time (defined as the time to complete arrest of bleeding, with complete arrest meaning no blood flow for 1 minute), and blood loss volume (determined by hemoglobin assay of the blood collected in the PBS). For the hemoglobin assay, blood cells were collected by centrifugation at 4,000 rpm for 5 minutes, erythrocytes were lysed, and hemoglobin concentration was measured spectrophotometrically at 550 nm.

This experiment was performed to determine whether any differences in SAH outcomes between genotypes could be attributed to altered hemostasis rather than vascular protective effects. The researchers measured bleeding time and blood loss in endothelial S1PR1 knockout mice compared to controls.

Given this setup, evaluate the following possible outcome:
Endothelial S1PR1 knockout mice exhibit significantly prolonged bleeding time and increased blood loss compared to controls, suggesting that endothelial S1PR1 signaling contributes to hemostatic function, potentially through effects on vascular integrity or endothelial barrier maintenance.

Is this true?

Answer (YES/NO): NO